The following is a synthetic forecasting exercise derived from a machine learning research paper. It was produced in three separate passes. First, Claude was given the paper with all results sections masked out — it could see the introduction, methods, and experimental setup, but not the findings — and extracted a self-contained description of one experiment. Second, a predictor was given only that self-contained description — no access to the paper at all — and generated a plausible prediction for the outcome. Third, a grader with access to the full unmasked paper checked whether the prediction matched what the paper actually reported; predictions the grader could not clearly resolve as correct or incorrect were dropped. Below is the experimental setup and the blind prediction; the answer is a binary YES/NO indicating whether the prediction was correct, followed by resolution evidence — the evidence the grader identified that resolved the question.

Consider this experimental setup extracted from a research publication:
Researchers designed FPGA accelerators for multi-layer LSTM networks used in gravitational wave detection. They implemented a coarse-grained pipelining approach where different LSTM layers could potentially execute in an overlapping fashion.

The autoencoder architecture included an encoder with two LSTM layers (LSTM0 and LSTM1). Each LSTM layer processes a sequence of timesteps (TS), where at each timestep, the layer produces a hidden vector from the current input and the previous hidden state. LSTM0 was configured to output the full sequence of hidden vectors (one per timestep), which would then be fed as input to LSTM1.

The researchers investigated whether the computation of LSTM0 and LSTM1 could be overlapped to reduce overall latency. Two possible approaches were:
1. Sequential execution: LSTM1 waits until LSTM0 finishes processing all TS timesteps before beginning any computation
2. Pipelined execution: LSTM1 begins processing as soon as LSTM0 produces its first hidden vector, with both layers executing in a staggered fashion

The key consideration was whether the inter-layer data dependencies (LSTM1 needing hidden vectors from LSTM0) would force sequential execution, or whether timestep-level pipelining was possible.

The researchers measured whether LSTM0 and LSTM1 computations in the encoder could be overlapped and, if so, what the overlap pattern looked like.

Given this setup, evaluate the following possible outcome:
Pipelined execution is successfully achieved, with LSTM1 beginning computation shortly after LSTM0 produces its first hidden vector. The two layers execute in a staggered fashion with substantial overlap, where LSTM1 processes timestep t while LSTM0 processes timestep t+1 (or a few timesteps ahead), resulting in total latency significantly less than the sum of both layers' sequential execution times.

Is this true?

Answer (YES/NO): YES